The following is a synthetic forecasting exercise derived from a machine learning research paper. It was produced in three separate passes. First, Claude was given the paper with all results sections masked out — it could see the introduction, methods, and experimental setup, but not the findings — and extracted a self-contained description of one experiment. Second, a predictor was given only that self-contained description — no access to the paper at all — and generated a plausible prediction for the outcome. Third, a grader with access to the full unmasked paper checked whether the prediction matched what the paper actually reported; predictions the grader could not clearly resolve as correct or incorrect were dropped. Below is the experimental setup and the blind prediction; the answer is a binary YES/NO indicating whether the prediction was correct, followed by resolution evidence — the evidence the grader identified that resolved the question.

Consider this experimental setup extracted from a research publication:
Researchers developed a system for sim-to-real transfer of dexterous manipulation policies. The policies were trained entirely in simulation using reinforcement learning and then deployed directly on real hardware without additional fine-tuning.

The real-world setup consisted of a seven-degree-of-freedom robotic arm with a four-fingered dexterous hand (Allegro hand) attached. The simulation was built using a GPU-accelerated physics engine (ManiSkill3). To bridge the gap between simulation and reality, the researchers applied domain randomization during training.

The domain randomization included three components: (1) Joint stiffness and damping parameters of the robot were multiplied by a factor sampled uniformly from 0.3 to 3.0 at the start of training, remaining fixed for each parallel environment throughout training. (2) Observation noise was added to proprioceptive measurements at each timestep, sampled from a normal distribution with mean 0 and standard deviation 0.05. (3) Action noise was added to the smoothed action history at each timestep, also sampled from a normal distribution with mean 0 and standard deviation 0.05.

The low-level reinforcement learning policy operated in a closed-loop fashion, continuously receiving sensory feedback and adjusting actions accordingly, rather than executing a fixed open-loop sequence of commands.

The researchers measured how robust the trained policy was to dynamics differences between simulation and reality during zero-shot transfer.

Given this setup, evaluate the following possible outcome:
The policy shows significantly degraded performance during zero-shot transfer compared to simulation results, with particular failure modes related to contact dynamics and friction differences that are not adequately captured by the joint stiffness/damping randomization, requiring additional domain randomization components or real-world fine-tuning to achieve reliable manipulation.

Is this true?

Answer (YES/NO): NO